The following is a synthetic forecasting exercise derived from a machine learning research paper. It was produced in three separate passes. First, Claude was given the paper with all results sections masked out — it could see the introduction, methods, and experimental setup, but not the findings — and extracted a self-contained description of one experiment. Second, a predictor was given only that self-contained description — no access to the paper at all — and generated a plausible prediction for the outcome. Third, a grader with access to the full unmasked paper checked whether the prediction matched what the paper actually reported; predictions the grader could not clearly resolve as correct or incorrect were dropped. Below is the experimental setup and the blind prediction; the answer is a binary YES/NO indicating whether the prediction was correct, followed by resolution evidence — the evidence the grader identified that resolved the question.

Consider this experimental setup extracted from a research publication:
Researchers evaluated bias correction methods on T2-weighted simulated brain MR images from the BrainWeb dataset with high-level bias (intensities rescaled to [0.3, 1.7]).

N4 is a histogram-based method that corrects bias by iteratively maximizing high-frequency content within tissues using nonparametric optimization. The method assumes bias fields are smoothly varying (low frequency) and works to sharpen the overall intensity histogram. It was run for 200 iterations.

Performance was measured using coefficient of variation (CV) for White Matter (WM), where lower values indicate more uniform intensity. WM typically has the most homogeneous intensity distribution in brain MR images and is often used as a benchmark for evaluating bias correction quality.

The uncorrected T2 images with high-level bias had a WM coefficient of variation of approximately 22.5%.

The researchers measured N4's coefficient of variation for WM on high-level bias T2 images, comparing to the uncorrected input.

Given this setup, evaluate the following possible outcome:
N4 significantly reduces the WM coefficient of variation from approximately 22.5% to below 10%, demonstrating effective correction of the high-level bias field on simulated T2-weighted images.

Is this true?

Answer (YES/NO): NO